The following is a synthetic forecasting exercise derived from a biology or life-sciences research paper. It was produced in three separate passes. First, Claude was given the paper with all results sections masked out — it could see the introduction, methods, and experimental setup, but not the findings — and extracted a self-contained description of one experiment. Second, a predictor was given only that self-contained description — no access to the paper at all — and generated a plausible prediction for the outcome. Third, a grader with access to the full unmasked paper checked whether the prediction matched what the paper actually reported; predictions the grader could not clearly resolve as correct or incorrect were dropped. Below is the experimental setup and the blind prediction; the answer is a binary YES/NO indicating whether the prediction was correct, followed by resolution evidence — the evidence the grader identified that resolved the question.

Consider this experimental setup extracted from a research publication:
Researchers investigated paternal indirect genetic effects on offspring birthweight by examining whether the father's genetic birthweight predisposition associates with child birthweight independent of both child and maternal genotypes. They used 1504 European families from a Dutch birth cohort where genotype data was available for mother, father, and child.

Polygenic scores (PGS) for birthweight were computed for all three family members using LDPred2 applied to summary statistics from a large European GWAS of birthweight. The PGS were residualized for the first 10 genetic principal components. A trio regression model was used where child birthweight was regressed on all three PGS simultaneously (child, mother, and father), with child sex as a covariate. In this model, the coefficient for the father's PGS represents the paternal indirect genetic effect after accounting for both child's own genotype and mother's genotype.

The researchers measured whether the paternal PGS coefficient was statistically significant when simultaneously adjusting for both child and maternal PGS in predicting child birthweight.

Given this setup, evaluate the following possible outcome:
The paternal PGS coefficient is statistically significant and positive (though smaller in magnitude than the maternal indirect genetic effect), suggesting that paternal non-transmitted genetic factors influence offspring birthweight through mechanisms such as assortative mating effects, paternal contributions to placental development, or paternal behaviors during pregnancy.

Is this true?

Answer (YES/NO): NO